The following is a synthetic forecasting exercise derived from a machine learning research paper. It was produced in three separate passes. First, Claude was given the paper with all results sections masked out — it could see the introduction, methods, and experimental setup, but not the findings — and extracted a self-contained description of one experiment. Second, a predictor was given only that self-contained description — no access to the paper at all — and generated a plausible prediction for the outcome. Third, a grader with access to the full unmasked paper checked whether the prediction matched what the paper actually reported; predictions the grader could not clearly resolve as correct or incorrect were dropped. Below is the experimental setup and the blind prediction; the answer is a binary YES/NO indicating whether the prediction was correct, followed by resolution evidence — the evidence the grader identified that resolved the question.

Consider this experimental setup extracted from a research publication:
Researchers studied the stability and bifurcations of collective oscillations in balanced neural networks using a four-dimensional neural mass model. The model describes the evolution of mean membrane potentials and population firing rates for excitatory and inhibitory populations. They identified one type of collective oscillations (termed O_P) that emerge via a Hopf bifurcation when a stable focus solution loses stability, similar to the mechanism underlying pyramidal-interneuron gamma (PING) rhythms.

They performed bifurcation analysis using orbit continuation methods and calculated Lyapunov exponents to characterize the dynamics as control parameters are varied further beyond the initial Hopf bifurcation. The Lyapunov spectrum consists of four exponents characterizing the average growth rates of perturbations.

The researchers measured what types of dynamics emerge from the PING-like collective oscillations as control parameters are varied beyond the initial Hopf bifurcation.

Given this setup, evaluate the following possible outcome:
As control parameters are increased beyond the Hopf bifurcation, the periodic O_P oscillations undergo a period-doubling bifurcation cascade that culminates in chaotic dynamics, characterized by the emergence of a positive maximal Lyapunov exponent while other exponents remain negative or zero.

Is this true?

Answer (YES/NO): YES